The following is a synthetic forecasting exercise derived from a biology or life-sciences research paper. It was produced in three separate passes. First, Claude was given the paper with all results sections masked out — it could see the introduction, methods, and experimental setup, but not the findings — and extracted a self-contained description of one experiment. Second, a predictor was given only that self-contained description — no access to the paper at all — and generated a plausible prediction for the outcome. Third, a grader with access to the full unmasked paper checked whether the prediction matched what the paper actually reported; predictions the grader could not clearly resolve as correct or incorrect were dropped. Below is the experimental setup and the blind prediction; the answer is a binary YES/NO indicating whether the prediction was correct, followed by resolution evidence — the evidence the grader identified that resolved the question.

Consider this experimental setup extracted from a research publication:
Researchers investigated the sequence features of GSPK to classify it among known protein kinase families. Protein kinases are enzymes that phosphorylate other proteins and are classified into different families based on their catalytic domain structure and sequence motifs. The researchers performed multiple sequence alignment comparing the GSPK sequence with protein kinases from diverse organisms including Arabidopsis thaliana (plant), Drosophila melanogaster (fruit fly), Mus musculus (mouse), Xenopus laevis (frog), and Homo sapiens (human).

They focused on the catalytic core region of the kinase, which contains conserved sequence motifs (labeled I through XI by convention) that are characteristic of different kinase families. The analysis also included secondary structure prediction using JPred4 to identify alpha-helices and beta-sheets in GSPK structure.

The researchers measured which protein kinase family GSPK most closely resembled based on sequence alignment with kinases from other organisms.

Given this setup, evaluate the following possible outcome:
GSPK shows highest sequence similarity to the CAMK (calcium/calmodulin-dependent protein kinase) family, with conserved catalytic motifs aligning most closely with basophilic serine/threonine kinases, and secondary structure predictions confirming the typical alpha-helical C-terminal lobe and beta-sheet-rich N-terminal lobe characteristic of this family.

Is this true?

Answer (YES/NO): NO